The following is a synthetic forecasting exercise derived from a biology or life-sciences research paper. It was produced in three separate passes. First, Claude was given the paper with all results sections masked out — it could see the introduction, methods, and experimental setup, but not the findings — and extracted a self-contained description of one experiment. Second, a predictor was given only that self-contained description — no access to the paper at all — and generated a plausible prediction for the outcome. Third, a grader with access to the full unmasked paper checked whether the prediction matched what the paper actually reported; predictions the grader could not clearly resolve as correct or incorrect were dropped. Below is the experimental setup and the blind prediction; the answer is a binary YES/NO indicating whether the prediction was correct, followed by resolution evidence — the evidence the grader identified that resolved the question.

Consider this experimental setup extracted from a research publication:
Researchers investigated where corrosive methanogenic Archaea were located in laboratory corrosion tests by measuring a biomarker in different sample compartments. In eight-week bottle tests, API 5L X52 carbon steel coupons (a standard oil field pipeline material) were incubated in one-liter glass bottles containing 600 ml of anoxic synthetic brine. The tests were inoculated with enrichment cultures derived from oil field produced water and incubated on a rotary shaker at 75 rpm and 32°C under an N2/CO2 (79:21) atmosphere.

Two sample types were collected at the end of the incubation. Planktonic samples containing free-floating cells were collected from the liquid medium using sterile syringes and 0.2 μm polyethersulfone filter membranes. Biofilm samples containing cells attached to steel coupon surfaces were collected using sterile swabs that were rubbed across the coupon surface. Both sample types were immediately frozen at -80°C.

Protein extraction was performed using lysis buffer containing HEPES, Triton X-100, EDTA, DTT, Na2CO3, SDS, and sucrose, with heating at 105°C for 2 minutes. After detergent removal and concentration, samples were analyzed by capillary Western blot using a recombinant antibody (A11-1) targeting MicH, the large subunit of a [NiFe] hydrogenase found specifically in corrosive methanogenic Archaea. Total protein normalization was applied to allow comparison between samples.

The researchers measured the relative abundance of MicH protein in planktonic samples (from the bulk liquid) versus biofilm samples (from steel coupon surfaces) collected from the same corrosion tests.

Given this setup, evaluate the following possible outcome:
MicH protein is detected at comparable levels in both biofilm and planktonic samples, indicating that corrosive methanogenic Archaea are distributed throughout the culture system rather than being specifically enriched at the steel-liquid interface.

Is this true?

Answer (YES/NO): YES